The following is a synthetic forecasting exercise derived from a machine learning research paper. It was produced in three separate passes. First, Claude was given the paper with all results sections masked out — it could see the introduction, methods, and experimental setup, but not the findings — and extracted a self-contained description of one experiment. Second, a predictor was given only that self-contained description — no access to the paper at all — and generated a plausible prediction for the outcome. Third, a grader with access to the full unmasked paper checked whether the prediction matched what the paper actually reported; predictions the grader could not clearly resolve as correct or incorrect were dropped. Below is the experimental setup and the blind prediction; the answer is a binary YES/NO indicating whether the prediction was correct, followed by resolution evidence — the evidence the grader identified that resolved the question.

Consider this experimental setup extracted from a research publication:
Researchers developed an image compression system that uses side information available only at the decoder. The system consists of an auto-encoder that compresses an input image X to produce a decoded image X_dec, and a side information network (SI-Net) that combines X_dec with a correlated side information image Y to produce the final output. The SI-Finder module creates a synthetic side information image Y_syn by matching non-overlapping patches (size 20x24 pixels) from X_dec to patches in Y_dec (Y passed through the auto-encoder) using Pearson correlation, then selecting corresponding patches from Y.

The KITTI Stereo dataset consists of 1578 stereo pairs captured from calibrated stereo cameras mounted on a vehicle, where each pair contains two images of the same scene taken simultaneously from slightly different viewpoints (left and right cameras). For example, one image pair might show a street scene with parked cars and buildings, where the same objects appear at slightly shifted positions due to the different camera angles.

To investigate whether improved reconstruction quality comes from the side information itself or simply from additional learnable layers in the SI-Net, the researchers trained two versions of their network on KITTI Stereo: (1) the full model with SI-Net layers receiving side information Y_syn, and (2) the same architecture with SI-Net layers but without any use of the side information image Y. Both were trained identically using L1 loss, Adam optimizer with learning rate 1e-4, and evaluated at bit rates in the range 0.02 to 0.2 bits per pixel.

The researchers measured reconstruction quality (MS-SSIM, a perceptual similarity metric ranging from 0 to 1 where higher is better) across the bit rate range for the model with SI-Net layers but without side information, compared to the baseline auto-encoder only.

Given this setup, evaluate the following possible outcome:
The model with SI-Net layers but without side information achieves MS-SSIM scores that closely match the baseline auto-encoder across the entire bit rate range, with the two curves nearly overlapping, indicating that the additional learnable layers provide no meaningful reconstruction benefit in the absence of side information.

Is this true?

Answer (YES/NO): YES